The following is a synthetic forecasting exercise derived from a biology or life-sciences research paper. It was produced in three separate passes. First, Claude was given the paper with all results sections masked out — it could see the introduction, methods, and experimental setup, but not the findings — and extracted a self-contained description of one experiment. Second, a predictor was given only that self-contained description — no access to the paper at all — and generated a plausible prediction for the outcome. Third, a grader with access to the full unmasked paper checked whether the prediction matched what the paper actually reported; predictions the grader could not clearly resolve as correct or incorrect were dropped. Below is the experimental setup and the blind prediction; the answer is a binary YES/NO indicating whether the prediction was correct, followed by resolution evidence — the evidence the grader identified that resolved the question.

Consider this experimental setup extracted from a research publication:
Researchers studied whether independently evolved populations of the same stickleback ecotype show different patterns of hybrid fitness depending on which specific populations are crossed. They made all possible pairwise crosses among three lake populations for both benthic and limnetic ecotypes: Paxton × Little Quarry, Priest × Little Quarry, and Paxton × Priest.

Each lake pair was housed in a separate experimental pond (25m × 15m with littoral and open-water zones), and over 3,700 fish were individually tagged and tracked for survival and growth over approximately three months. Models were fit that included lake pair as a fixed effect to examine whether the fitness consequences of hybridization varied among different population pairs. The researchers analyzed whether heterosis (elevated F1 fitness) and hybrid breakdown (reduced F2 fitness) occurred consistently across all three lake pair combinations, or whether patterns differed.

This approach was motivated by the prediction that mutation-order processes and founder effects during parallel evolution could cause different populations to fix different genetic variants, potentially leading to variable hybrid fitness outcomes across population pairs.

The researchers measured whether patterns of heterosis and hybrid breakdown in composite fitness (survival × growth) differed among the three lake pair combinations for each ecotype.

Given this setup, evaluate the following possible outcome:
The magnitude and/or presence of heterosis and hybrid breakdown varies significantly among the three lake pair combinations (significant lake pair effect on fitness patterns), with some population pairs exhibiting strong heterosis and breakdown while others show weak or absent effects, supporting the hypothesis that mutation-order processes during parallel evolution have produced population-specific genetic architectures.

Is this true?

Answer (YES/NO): YES